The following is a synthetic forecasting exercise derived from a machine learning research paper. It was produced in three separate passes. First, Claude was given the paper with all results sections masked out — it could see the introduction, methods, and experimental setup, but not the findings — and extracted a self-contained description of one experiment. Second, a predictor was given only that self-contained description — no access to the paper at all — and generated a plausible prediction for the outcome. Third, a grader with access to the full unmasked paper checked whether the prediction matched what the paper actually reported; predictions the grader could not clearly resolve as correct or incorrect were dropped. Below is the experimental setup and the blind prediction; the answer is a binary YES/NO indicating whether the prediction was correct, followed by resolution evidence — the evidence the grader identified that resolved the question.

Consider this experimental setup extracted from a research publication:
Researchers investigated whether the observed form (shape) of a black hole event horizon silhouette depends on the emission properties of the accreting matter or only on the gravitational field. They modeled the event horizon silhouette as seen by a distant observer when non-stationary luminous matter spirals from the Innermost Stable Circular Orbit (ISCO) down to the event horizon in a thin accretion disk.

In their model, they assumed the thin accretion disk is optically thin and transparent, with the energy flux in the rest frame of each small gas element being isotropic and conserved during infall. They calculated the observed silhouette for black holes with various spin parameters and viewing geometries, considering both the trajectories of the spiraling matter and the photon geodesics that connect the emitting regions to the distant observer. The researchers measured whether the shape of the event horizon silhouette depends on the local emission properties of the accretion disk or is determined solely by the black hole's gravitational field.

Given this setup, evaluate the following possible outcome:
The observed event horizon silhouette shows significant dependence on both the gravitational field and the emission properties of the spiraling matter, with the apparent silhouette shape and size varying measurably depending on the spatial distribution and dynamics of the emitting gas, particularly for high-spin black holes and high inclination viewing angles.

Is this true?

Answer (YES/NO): NO